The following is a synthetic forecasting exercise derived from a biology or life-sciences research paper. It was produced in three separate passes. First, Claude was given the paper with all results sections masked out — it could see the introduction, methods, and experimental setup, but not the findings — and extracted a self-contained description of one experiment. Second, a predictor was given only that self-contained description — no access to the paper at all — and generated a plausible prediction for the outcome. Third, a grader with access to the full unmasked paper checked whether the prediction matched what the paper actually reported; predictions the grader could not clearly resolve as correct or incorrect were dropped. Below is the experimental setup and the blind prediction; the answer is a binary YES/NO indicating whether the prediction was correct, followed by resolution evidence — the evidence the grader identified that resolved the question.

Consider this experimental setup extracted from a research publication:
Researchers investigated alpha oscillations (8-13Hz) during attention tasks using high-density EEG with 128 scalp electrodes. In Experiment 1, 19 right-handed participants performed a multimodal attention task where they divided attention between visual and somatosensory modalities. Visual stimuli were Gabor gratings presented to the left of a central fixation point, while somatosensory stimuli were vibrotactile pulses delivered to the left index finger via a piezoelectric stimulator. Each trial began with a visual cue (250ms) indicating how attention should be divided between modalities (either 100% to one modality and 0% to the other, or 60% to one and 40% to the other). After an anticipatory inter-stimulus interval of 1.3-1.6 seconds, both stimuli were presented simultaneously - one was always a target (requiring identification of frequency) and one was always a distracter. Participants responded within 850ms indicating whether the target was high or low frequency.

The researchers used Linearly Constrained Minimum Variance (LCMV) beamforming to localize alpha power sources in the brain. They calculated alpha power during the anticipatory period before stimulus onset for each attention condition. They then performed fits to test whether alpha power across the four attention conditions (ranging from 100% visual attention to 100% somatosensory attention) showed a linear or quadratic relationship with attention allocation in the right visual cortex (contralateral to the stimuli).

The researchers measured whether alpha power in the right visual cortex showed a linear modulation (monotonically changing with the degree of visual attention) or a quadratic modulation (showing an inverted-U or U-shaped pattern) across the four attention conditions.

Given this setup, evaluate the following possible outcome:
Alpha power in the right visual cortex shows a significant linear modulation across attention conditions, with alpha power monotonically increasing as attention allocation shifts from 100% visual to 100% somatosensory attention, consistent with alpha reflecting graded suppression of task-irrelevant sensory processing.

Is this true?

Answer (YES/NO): YES